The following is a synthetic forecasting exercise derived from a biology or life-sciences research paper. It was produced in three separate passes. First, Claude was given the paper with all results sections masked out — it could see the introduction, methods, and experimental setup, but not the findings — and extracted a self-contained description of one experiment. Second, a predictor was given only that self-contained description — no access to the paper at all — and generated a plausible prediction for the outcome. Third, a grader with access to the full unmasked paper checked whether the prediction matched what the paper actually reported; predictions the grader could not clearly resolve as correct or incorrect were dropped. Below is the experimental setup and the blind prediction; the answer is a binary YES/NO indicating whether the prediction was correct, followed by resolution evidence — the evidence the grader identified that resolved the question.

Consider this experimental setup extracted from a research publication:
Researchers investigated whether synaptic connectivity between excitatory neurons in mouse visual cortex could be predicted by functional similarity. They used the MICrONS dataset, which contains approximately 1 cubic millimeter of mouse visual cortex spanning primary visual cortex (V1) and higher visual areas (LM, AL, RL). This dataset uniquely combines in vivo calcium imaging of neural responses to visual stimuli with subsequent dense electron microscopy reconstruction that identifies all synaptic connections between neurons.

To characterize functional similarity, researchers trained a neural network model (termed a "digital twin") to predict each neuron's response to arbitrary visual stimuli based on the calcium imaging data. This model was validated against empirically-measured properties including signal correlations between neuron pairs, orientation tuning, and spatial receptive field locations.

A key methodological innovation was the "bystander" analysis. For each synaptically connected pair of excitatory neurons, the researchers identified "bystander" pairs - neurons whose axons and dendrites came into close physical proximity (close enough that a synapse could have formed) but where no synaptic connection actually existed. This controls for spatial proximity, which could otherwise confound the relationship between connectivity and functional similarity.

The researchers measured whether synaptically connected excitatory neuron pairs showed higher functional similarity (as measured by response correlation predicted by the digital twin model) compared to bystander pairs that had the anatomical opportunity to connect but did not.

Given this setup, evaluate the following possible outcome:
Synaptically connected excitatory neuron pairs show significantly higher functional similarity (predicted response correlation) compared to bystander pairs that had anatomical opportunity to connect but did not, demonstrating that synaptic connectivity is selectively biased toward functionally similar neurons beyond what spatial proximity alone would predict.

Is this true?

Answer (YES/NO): YES